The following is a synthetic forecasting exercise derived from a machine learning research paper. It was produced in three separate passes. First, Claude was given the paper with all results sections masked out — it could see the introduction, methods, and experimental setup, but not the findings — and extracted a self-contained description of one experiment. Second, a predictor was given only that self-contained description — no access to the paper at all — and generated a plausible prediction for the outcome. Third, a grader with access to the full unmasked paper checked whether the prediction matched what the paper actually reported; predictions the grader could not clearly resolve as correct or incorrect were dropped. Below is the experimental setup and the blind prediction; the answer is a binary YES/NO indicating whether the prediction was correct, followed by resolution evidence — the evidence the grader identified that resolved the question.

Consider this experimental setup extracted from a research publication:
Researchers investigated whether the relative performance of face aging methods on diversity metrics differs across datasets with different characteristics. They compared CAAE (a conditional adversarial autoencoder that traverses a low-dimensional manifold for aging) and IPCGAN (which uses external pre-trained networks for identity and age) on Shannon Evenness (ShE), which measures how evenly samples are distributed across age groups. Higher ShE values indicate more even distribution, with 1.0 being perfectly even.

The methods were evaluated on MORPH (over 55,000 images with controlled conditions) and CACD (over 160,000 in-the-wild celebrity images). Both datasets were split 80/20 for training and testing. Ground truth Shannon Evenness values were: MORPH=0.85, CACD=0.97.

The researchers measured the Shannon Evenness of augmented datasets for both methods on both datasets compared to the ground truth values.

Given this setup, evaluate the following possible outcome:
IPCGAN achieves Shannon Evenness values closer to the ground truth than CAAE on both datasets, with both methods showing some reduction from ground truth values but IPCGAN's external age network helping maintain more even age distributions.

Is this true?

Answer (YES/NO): NO